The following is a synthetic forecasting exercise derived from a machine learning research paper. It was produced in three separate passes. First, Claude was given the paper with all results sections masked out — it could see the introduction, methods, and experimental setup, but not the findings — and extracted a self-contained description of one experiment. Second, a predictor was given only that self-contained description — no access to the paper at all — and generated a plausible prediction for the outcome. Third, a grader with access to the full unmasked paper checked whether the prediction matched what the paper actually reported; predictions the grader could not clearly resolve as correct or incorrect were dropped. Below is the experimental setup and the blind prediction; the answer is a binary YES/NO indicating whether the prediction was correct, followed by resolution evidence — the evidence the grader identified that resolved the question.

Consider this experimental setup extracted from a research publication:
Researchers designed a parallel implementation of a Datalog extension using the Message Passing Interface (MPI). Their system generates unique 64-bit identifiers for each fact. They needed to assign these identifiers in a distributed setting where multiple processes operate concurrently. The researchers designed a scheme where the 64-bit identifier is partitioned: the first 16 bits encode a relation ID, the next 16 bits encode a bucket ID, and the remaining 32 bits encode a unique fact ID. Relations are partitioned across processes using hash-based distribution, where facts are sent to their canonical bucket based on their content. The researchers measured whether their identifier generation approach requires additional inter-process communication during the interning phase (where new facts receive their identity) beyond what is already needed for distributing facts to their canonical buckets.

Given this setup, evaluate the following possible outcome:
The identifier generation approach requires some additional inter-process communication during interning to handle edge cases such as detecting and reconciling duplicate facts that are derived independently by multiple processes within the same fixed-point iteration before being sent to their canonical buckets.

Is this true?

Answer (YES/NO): NO